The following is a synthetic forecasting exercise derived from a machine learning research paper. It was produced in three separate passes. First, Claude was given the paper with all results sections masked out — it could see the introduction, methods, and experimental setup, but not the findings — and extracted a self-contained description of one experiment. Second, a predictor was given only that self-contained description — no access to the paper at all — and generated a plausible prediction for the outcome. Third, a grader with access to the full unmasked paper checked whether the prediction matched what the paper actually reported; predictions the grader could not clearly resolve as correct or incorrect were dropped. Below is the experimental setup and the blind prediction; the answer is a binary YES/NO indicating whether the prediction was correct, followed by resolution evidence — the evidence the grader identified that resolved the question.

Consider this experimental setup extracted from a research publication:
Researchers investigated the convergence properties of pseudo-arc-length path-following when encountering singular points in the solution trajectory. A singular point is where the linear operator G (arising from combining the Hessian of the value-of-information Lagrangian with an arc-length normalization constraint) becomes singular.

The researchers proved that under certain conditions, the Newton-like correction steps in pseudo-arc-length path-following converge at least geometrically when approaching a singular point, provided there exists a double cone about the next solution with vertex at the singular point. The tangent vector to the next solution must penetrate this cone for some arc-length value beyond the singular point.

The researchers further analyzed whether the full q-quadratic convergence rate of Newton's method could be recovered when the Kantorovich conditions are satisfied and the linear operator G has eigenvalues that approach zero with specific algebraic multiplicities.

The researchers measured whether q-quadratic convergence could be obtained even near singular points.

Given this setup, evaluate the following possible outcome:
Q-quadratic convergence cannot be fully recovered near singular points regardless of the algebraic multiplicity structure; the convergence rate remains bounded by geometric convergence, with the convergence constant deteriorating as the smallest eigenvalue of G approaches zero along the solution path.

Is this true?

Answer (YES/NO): NO